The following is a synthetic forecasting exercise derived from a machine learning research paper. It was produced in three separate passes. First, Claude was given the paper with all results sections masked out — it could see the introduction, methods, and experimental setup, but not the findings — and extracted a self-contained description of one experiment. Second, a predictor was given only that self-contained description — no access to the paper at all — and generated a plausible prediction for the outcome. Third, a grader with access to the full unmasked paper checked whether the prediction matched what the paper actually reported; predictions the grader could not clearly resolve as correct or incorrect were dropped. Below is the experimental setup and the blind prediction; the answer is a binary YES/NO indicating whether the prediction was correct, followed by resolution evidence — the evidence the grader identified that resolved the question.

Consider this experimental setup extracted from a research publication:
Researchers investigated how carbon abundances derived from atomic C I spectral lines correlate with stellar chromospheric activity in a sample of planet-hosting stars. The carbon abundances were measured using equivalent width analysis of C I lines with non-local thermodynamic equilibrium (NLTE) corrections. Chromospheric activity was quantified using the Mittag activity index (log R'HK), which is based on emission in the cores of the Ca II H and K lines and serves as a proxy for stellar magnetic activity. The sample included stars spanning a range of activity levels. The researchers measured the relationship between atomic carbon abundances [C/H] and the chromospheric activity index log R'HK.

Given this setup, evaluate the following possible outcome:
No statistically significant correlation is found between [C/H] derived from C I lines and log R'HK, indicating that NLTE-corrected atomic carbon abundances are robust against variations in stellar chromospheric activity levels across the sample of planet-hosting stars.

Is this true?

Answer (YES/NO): NO